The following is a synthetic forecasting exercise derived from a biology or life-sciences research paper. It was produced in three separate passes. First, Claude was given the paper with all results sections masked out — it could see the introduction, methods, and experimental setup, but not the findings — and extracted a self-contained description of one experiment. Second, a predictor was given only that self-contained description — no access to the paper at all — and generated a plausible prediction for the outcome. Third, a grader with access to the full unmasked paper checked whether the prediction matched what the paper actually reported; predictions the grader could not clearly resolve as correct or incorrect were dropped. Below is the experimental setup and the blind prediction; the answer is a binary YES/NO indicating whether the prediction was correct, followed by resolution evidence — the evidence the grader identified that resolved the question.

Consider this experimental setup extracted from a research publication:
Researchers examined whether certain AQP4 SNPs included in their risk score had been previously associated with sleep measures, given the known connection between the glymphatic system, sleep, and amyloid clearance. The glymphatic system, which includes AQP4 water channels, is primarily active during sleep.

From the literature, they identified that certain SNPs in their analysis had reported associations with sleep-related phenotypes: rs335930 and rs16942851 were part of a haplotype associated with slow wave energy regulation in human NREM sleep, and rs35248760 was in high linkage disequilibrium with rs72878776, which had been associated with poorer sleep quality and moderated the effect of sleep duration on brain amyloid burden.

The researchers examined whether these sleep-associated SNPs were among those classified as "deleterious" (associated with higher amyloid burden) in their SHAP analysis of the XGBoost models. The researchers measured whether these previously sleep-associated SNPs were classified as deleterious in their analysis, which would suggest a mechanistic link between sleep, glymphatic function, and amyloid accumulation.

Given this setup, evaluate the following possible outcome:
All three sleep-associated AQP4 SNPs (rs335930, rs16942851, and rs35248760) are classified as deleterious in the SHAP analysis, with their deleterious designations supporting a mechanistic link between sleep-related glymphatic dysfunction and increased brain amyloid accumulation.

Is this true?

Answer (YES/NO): NO